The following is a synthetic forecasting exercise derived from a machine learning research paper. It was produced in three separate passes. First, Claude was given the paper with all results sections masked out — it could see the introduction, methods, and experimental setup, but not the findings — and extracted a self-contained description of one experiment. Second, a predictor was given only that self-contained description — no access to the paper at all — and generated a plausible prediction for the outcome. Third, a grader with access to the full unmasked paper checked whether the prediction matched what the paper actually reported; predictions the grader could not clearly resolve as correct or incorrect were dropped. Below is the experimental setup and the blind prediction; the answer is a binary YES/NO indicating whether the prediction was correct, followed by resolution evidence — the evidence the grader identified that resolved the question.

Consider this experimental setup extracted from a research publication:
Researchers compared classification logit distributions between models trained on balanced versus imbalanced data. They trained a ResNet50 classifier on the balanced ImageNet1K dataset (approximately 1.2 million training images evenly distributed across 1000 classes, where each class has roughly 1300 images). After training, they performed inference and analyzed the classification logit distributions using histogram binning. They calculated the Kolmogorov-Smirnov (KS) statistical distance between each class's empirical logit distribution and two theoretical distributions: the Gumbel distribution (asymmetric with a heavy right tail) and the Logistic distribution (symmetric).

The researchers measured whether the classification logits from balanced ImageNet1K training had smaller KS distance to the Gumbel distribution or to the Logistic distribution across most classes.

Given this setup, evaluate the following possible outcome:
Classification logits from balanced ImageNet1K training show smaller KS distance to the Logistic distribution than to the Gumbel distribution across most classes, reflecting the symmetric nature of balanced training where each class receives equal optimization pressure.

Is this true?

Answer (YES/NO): YES